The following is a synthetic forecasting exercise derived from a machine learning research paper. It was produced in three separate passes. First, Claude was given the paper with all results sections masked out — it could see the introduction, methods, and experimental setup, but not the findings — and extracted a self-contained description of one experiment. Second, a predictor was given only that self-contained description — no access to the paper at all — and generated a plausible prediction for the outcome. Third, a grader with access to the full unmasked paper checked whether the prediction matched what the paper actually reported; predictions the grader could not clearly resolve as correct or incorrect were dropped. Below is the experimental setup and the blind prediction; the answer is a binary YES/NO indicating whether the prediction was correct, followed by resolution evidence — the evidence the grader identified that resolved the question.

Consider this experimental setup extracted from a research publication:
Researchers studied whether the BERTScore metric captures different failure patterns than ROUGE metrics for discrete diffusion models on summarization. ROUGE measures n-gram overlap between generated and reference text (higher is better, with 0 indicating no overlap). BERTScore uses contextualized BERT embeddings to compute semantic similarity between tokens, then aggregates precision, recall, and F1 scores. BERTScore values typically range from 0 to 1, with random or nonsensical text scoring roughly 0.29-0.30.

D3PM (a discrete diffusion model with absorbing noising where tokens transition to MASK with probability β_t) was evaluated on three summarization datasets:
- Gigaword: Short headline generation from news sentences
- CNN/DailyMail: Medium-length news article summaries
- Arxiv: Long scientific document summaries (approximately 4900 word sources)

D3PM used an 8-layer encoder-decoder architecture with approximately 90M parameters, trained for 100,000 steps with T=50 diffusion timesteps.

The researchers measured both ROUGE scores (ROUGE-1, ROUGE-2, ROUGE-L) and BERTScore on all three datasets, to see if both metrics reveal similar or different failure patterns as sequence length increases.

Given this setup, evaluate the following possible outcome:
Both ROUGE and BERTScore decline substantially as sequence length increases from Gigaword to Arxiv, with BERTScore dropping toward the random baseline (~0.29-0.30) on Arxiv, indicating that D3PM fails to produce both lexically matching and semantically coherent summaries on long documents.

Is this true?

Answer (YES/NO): YES